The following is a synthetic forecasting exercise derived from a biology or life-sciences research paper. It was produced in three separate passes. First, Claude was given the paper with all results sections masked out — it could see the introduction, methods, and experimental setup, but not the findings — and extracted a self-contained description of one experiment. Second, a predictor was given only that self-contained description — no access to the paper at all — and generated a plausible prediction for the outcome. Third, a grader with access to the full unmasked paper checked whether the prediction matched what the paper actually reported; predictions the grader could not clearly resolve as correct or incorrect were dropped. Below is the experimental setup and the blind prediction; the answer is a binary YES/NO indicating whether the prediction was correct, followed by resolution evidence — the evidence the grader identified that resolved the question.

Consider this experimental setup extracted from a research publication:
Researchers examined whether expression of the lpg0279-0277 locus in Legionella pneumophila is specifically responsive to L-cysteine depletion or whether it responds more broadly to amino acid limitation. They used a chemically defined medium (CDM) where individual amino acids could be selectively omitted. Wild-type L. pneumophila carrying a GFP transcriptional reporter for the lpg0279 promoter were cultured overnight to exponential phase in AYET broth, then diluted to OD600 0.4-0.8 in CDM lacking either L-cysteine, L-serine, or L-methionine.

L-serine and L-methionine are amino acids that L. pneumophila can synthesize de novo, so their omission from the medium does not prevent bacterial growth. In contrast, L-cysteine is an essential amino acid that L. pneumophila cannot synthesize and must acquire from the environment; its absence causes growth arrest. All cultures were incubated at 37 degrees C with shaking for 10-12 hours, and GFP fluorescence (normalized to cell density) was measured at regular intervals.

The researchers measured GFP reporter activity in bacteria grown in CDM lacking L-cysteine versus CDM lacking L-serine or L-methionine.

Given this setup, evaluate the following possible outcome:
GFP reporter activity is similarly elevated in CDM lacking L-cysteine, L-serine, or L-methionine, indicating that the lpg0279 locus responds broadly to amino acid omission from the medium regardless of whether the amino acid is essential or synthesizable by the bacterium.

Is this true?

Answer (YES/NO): YES